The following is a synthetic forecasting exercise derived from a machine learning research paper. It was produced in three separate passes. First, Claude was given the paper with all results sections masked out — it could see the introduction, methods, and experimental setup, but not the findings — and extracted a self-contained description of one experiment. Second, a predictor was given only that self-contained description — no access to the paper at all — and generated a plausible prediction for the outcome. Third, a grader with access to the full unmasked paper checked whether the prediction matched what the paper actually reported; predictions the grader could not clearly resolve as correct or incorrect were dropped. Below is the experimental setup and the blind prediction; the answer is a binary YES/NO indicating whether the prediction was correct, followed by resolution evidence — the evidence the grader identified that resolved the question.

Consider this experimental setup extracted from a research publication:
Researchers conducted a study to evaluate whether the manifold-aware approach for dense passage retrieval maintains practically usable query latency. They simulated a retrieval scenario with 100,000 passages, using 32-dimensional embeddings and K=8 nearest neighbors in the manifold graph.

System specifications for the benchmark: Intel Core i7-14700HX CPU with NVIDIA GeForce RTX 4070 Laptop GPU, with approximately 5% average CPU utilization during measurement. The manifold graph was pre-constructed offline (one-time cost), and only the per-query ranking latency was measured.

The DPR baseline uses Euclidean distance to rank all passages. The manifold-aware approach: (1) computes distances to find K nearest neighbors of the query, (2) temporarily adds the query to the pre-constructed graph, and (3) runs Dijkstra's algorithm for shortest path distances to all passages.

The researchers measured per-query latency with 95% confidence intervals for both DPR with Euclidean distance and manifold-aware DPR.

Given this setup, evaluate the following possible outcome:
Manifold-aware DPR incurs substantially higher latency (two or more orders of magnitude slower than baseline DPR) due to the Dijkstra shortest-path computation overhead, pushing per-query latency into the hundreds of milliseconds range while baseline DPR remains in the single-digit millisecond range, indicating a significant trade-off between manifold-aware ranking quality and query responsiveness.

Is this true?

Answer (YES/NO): NO